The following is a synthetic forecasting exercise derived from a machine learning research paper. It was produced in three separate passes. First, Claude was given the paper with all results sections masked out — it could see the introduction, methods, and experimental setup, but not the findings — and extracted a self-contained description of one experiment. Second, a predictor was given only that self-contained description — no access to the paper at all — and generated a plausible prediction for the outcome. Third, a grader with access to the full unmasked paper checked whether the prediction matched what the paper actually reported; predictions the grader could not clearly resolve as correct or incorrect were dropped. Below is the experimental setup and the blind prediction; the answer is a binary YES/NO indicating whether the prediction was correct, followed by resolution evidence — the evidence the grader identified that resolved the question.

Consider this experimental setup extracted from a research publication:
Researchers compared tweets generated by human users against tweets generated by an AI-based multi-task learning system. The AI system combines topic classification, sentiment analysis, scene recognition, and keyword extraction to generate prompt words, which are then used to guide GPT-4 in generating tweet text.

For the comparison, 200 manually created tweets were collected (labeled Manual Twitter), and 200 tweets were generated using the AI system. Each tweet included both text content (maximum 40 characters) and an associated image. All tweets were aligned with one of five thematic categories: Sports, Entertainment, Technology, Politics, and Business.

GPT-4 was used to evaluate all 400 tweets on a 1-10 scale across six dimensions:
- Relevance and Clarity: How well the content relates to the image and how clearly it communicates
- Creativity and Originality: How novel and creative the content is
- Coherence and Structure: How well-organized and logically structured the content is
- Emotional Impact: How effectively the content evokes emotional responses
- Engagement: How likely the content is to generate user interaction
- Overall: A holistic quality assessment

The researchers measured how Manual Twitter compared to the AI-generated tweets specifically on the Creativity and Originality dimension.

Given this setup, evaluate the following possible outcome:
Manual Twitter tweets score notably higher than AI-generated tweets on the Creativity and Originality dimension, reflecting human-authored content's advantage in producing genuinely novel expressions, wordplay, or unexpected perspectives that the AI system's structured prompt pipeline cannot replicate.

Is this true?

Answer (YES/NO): NO